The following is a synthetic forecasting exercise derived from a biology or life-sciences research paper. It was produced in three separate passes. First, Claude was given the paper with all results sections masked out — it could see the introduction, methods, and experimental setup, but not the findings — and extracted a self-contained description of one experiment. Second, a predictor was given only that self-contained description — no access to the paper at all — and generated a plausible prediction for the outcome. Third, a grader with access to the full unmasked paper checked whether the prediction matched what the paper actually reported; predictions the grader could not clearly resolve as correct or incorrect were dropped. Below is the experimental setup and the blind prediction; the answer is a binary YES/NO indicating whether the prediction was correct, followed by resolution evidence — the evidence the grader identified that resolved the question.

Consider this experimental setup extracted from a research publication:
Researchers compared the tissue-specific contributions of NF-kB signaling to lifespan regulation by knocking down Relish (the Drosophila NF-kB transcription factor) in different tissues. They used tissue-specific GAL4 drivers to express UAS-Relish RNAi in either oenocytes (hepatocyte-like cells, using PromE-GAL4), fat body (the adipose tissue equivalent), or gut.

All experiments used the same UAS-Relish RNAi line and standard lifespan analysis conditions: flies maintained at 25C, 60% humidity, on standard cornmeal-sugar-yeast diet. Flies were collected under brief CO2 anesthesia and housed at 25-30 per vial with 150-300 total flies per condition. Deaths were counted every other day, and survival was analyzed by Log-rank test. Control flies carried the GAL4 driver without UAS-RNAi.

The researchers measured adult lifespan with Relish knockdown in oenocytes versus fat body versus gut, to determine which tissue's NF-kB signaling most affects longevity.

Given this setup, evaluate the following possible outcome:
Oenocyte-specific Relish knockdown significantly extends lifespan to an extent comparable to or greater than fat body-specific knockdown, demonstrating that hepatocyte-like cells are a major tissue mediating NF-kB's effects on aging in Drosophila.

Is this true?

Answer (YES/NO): YES